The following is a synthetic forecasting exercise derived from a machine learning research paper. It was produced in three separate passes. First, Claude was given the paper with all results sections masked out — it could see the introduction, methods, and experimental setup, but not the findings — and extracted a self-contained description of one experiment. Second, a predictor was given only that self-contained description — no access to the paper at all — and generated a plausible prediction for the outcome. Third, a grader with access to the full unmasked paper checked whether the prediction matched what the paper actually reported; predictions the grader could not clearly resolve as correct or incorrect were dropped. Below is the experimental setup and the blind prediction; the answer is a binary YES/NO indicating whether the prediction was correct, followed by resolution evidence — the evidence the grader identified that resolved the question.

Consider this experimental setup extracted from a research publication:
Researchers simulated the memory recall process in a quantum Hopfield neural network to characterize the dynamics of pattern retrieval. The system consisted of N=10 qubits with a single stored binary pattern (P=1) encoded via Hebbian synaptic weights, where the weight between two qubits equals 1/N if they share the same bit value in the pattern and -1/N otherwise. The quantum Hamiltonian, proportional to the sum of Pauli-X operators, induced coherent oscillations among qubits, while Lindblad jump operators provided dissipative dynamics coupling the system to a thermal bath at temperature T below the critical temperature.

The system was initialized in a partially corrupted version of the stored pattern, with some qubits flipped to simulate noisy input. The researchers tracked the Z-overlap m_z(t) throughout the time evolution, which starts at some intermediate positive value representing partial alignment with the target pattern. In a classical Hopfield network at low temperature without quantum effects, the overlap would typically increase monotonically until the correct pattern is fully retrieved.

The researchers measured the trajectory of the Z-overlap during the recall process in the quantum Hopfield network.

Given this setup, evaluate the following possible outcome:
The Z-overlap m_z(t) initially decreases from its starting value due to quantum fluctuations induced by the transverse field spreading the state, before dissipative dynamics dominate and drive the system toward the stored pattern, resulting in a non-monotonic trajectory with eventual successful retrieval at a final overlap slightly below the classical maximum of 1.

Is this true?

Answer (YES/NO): NO